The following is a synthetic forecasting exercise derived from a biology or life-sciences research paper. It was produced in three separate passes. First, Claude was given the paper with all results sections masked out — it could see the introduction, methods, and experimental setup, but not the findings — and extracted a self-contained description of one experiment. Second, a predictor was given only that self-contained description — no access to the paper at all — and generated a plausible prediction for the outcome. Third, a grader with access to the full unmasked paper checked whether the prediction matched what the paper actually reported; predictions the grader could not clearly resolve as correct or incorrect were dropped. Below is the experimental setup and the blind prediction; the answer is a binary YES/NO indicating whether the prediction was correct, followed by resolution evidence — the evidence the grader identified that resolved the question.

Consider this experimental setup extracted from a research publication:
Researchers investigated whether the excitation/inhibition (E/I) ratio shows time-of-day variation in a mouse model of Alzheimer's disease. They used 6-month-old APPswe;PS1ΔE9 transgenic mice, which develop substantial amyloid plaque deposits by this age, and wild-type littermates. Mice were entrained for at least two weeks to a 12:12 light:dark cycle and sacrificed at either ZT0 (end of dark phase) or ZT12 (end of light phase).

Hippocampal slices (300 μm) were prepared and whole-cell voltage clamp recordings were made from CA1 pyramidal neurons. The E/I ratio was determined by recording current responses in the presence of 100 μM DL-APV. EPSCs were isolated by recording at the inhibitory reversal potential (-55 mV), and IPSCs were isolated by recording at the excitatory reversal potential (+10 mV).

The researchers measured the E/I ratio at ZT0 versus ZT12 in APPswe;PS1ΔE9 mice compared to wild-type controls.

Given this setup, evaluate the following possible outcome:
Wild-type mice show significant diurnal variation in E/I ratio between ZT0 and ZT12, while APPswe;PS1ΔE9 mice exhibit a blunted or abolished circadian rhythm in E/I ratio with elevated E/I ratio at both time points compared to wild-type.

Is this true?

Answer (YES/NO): NO